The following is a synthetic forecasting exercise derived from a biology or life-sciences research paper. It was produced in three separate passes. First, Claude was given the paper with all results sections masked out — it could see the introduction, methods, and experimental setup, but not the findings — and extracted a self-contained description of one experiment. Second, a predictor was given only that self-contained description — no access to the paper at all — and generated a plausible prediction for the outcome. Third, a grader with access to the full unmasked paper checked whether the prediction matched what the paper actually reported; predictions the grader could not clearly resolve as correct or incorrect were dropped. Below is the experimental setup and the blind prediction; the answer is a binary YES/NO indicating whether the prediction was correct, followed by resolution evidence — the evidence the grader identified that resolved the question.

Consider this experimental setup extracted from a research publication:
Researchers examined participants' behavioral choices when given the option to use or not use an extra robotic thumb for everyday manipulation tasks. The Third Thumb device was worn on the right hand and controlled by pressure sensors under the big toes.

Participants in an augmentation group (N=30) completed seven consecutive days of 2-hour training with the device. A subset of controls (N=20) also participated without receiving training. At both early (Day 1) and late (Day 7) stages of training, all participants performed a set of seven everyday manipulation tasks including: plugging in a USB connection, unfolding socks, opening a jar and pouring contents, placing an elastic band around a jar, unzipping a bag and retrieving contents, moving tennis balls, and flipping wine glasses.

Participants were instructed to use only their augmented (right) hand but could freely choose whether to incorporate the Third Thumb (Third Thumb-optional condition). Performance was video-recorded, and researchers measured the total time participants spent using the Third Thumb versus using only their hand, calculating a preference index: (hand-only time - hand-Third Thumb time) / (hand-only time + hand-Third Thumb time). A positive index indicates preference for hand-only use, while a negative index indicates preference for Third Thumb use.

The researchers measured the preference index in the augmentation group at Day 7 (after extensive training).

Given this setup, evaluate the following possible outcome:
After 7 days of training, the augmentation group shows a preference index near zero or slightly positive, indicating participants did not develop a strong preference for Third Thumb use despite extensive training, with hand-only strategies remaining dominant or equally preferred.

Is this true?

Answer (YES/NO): NO